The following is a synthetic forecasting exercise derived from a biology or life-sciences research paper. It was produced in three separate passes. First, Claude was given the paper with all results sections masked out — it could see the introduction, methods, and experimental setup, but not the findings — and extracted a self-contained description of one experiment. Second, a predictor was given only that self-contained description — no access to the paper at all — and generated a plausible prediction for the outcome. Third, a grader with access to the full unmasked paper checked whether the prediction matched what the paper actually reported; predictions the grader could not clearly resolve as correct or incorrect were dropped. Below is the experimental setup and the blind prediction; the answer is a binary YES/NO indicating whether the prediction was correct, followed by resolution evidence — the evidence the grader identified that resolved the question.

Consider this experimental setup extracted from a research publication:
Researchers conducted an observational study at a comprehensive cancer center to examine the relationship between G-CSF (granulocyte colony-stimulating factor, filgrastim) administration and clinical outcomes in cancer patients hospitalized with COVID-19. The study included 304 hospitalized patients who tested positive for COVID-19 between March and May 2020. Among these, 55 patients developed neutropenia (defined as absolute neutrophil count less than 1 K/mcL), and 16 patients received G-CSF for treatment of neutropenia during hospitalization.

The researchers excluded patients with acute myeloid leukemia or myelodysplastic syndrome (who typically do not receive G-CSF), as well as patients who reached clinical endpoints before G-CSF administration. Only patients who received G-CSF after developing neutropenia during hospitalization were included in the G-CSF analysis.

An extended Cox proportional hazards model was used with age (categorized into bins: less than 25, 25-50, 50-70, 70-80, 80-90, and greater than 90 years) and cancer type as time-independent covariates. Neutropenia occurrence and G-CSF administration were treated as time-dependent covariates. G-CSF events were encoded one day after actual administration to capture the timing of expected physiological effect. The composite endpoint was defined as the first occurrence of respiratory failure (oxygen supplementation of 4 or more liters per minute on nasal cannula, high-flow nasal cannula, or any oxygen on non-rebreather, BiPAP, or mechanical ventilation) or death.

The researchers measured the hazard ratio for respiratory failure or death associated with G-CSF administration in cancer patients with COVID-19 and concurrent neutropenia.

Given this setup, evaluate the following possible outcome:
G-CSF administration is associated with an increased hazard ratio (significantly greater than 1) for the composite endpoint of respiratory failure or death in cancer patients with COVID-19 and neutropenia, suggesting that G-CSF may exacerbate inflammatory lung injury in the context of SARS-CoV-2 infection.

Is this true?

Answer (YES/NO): YES